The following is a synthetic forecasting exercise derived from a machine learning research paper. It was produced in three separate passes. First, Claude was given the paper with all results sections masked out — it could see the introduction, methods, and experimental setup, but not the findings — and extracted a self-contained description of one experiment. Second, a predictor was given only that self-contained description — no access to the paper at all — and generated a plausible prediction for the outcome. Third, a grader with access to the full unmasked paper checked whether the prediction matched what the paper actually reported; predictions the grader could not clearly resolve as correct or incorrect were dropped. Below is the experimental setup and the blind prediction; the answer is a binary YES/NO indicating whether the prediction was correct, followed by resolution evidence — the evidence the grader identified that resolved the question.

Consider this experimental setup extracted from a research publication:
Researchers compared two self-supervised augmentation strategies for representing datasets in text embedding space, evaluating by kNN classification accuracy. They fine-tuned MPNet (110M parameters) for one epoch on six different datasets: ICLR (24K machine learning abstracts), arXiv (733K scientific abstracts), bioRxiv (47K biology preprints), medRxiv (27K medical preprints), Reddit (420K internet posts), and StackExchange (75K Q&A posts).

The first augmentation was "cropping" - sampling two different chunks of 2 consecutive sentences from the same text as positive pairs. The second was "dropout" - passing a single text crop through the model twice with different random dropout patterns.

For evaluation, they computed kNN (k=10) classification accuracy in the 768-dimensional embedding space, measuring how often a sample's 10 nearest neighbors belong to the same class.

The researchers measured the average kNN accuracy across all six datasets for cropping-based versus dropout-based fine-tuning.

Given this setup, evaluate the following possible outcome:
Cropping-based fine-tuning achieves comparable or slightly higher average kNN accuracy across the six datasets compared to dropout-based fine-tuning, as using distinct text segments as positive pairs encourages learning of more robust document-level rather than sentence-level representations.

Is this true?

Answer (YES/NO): NO